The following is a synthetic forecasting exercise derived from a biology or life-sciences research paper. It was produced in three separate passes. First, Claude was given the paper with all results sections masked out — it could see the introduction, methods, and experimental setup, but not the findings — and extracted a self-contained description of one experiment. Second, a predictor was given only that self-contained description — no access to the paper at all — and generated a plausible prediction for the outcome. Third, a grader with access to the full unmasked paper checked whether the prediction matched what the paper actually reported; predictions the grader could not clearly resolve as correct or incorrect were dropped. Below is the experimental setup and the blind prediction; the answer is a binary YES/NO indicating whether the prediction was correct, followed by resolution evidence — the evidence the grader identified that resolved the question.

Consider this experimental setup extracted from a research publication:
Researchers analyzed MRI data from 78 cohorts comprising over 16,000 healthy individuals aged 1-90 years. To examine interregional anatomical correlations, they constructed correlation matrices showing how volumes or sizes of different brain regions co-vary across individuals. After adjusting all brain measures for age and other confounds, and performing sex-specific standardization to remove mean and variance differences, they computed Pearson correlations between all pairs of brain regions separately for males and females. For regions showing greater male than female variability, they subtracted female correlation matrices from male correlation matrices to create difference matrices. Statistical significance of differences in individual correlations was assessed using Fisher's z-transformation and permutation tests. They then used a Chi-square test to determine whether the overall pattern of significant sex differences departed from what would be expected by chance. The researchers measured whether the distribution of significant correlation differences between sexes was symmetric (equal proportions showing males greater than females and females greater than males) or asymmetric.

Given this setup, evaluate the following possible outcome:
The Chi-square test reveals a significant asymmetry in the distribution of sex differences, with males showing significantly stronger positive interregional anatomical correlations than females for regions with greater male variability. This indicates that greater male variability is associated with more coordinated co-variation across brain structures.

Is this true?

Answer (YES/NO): NO